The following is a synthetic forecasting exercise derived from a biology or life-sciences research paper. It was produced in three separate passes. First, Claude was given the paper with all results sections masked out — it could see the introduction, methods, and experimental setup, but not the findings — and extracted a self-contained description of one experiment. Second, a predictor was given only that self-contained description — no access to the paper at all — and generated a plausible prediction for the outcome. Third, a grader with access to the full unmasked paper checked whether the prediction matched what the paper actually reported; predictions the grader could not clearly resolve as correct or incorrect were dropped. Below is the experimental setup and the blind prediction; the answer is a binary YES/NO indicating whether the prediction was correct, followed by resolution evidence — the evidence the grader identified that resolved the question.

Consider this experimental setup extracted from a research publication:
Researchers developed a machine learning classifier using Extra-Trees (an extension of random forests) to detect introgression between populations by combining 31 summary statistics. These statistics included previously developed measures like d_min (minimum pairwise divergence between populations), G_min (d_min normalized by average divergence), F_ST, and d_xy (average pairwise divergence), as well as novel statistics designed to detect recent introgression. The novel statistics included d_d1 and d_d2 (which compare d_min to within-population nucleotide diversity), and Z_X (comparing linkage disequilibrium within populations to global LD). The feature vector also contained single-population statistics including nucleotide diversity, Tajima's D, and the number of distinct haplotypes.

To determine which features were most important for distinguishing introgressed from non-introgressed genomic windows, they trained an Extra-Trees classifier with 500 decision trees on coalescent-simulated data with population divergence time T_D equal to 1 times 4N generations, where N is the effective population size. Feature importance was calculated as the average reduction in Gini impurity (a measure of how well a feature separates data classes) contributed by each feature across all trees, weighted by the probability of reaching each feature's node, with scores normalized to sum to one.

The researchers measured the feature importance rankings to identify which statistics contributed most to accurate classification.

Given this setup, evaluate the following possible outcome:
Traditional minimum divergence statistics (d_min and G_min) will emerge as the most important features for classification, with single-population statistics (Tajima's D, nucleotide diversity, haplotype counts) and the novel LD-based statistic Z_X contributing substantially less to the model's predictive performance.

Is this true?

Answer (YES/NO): NO